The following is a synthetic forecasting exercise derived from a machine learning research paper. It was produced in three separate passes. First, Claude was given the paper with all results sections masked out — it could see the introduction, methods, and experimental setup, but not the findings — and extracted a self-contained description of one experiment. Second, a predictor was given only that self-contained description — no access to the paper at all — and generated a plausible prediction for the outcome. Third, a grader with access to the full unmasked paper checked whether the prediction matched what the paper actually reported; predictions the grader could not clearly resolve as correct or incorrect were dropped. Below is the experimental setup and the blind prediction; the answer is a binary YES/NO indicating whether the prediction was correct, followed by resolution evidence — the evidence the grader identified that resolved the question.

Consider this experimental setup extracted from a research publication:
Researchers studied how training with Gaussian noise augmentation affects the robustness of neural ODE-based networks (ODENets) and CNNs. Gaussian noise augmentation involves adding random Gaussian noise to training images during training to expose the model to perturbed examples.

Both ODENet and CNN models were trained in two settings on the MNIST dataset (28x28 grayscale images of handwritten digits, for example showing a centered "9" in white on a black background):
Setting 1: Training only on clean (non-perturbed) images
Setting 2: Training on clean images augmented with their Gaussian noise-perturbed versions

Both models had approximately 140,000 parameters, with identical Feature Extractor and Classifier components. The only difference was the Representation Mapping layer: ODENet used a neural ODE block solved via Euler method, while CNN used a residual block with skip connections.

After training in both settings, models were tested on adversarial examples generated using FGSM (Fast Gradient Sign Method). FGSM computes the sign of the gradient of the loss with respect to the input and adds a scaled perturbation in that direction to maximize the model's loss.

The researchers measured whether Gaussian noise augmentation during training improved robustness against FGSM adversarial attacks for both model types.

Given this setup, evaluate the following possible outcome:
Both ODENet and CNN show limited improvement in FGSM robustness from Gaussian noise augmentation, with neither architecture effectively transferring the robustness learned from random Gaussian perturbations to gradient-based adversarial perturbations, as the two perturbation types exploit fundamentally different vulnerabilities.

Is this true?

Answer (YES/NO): NO